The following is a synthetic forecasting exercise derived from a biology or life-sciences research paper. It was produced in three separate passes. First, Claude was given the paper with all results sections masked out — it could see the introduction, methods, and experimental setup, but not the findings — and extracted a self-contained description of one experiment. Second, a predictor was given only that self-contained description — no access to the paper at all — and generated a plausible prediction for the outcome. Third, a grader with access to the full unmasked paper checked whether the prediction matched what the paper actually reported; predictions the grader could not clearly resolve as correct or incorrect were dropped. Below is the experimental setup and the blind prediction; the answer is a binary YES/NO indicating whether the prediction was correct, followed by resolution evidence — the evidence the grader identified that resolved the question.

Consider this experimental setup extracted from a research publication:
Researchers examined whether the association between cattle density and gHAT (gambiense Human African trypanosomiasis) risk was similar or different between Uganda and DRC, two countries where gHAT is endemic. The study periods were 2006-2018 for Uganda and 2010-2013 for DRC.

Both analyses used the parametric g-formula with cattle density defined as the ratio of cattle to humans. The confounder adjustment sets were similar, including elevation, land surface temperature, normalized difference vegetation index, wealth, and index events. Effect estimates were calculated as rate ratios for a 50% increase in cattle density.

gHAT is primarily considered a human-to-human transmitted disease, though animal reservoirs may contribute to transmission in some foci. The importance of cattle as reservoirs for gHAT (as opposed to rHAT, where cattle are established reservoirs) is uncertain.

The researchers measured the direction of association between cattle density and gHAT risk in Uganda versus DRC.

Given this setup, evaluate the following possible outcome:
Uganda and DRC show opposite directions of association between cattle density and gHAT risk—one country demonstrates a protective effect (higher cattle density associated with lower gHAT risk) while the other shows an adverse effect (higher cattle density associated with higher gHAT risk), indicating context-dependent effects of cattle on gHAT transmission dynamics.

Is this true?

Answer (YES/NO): YES